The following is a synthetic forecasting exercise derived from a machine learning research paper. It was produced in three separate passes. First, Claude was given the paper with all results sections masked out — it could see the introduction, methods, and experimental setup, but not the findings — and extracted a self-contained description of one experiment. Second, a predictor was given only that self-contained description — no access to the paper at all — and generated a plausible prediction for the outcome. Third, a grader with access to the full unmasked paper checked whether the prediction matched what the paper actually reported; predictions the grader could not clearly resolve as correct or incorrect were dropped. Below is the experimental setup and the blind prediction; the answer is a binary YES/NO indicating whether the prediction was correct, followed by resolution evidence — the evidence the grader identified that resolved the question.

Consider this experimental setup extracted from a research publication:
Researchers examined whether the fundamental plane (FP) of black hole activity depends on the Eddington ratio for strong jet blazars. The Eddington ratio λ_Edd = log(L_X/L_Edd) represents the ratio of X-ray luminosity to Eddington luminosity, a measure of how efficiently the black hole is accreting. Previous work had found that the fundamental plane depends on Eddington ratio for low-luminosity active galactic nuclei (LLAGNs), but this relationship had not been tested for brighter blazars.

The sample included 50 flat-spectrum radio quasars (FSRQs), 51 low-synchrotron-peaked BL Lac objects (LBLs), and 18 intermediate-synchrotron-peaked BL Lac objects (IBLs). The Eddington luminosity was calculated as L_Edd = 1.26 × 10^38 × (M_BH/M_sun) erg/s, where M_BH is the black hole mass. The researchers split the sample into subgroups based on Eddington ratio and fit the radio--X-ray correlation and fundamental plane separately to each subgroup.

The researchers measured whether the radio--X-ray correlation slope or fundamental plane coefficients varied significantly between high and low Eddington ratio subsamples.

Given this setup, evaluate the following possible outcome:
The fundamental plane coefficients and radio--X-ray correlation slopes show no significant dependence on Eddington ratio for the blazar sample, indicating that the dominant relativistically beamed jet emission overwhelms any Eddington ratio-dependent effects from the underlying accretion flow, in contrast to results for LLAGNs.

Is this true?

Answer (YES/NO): YES